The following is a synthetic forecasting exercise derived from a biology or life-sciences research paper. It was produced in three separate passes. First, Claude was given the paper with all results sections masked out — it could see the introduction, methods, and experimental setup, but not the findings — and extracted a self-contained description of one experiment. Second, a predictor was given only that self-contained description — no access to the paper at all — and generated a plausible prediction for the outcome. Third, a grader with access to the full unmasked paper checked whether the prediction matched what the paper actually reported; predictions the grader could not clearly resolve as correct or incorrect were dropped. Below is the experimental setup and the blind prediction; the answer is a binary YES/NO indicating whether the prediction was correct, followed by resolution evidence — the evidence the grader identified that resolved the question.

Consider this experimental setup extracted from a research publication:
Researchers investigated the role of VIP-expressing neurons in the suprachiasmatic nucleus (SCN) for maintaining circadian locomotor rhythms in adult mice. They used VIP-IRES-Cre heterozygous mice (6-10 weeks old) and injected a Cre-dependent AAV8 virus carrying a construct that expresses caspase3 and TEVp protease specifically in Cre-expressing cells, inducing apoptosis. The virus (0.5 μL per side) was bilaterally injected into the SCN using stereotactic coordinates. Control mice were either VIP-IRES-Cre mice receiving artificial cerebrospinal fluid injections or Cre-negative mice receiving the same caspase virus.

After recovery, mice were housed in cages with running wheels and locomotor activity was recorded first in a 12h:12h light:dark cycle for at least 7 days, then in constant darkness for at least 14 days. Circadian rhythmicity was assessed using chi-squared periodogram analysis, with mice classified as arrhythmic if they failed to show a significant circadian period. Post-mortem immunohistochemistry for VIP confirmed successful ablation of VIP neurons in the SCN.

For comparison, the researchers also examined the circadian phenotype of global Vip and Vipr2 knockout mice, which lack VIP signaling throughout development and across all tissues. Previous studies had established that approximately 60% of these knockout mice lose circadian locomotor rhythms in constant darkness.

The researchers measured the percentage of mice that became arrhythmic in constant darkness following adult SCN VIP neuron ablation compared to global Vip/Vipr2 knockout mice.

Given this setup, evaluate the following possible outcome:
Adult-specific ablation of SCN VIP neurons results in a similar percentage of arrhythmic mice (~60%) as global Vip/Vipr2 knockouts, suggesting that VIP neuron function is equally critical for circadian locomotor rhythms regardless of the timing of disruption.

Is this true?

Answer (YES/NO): NO